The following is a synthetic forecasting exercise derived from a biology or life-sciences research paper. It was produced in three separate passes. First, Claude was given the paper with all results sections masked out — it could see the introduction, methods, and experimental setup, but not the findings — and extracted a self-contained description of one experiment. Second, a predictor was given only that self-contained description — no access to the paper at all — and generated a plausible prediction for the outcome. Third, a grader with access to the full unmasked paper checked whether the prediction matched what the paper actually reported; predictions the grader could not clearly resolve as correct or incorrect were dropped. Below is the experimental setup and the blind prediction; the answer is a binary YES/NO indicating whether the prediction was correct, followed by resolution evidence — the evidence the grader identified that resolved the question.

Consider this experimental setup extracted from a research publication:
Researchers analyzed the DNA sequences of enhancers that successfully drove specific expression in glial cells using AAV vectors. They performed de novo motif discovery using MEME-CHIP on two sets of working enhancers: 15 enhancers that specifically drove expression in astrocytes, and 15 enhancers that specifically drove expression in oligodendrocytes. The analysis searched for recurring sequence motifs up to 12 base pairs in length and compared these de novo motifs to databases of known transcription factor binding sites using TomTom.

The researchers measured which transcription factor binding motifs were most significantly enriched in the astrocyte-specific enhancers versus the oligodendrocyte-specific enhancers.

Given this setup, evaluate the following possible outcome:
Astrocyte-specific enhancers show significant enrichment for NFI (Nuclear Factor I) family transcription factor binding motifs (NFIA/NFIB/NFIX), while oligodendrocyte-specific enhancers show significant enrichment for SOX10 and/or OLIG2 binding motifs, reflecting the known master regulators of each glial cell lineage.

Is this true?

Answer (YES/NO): NO